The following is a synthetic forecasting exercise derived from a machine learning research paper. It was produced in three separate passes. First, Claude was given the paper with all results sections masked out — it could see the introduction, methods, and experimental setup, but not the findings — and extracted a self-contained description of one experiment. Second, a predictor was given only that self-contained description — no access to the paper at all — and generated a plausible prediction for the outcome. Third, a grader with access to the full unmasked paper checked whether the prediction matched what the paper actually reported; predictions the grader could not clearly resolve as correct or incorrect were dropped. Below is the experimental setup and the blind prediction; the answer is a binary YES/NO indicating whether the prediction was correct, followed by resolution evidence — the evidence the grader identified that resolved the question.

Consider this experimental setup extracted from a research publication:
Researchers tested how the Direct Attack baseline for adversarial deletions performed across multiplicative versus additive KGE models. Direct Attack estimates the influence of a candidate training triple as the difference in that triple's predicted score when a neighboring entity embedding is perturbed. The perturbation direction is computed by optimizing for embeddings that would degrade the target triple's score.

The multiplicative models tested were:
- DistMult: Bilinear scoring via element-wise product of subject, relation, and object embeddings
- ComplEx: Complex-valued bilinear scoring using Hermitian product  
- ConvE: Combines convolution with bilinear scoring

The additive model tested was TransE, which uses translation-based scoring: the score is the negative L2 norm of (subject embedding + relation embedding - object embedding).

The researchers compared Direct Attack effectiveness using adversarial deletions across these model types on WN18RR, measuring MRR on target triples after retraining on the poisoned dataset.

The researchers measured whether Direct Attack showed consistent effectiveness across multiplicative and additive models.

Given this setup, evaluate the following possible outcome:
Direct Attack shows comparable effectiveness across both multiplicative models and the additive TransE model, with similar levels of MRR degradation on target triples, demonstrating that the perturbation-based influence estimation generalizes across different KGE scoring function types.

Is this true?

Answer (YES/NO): NO